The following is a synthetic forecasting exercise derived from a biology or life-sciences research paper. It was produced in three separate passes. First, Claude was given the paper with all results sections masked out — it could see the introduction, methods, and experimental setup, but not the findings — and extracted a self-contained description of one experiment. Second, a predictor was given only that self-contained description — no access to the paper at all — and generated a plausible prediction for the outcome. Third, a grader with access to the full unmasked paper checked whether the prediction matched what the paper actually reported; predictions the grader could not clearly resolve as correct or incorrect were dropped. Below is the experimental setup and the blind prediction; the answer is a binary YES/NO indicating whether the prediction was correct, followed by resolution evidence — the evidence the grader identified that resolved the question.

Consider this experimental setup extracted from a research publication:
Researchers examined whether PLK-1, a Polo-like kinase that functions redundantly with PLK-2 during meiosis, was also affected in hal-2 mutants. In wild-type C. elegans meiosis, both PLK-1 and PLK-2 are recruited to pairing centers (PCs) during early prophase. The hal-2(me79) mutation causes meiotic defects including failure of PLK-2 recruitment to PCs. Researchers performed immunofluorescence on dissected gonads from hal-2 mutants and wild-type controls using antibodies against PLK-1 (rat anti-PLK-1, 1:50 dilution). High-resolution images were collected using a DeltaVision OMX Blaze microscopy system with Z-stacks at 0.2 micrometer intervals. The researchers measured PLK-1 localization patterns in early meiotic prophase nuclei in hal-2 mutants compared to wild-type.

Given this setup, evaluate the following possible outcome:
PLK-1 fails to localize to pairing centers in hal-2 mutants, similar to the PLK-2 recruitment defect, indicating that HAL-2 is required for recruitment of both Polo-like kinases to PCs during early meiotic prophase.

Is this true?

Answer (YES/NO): NO